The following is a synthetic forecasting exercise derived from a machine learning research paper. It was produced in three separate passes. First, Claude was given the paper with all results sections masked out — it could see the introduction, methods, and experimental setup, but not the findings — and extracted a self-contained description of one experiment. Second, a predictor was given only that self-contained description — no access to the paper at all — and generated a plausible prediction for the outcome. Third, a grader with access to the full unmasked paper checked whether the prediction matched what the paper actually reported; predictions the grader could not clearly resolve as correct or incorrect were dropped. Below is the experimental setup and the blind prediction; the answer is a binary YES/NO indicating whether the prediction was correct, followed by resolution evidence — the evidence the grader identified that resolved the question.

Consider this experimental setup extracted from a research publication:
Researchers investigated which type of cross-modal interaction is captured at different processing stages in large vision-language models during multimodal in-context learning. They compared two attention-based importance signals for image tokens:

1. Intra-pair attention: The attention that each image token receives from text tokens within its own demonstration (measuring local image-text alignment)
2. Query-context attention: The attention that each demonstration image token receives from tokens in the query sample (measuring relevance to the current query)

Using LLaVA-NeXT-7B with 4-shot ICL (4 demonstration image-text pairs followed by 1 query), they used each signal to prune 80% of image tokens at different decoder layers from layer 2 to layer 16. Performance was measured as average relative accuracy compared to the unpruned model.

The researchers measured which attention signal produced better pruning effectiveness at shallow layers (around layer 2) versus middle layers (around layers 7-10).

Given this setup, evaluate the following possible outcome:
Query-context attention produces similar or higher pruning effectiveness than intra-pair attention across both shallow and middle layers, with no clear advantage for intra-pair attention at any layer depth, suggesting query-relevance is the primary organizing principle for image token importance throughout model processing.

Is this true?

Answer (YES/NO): NO